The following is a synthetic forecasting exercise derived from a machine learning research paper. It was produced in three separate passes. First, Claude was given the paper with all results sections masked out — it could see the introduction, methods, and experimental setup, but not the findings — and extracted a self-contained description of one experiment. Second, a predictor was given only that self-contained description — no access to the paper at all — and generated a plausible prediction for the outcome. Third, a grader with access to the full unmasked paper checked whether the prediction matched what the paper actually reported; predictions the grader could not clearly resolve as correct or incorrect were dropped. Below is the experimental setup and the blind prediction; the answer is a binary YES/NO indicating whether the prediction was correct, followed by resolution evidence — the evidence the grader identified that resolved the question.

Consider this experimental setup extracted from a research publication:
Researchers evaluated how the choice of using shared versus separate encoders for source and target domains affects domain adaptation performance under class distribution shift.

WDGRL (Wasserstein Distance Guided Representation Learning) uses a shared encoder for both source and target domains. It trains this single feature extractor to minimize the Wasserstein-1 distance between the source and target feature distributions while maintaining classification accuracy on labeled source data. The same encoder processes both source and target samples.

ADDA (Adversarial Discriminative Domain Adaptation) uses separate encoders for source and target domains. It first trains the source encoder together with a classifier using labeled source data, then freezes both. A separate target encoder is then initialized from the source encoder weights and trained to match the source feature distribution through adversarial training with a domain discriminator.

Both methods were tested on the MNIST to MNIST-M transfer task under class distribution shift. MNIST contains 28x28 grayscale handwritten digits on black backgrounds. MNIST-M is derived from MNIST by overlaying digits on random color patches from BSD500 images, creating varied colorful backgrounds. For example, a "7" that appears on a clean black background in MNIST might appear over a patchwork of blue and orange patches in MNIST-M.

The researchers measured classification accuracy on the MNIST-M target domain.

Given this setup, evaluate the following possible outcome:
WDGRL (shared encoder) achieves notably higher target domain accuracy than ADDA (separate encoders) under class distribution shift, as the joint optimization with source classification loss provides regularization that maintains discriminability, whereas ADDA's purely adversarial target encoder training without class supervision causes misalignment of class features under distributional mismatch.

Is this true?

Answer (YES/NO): NO